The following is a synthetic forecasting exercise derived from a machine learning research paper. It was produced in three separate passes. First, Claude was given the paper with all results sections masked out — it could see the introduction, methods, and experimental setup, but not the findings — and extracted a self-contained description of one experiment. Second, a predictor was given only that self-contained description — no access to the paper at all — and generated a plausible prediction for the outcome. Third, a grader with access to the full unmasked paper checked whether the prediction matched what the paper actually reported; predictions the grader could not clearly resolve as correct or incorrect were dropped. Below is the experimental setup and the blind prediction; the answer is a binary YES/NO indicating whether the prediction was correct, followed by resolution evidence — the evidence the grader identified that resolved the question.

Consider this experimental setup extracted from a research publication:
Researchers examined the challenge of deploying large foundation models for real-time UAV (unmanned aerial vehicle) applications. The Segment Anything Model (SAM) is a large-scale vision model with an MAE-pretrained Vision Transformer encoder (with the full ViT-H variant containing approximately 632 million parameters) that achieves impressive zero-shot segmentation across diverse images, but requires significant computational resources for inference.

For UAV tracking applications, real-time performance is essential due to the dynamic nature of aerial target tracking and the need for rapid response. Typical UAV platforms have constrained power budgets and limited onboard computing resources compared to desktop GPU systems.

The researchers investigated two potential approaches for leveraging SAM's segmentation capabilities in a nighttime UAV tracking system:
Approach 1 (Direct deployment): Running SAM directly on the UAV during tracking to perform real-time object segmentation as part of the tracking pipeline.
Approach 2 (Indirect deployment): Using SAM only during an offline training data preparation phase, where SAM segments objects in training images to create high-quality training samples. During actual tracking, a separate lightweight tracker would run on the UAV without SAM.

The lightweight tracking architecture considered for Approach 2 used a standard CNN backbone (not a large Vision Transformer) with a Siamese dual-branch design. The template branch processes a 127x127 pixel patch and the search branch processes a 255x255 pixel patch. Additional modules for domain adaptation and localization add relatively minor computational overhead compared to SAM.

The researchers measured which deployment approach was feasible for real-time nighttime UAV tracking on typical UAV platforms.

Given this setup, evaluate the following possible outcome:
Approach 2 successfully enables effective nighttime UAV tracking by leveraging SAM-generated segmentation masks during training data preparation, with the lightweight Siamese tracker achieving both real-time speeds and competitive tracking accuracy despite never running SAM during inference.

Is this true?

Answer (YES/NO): YES